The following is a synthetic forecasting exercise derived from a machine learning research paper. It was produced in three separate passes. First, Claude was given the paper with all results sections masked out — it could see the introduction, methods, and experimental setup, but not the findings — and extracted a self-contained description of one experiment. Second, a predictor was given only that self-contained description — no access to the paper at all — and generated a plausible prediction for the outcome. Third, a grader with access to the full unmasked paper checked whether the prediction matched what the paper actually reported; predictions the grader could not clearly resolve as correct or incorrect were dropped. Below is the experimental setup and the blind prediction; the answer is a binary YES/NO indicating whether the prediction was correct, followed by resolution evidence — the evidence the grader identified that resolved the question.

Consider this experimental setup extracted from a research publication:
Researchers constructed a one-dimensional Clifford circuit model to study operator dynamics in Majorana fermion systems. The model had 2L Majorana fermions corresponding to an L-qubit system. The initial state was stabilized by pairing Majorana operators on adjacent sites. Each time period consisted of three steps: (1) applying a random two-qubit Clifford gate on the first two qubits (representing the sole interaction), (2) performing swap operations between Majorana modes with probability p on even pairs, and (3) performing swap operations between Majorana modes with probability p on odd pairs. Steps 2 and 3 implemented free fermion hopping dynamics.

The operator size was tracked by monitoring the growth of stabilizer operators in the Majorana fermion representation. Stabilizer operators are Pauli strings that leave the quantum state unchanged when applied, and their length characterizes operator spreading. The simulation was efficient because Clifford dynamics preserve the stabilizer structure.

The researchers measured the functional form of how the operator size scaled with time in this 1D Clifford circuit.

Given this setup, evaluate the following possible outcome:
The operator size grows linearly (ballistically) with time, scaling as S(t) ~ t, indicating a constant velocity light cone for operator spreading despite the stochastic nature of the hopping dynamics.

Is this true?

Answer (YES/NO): NO